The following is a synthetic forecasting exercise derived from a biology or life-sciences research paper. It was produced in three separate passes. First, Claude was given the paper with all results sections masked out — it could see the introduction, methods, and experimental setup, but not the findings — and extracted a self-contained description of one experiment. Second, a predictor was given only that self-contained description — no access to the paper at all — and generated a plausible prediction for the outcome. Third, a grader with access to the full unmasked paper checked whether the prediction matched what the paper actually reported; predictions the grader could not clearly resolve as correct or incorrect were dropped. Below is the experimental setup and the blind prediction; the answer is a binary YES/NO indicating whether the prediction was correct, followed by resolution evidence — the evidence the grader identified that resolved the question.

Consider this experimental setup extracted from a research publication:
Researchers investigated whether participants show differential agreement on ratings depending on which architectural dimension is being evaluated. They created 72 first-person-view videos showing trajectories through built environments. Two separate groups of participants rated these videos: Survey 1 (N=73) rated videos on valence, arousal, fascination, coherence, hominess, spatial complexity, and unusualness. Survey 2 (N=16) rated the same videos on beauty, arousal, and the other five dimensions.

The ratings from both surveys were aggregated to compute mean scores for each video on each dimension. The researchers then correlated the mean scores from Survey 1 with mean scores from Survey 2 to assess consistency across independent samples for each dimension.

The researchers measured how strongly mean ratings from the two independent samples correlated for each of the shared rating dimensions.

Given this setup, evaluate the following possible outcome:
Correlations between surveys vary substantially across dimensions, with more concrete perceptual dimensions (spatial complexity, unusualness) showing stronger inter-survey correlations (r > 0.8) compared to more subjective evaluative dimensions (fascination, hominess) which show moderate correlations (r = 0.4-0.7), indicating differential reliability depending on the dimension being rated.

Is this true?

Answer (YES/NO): NO